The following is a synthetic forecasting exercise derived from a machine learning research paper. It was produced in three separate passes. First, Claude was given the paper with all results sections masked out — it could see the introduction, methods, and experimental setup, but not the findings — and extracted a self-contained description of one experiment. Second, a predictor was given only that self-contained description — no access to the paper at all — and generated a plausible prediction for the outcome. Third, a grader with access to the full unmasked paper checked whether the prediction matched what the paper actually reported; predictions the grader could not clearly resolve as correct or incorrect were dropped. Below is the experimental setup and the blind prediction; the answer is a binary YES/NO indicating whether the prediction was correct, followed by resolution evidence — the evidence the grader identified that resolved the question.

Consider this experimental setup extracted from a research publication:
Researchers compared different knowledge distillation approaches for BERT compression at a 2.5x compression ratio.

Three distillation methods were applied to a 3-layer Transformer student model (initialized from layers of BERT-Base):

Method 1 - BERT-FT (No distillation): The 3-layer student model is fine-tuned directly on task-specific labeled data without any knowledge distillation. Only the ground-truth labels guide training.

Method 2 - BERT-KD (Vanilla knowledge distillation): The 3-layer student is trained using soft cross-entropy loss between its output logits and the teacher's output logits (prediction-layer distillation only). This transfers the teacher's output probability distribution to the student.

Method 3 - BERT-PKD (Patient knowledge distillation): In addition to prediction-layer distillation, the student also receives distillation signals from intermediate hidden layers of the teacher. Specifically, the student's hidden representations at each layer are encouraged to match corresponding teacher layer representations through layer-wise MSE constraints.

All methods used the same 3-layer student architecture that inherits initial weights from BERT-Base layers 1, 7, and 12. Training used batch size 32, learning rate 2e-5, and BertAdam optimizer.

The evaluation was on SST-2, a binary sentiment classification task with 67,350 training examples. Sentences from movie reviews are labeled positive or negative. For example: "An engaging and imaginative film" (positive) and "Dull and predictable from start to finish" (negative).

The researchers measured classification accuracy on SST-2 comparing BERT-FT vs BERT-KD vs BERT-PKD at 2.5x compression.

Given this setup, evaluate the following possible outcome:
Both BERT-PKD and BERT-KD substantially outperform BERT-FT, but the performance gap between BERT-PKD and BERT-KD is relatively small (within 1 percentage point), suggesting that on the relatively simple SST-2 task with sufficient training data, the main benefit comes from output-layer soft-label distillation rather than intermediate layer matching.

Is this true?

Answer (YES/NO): NO